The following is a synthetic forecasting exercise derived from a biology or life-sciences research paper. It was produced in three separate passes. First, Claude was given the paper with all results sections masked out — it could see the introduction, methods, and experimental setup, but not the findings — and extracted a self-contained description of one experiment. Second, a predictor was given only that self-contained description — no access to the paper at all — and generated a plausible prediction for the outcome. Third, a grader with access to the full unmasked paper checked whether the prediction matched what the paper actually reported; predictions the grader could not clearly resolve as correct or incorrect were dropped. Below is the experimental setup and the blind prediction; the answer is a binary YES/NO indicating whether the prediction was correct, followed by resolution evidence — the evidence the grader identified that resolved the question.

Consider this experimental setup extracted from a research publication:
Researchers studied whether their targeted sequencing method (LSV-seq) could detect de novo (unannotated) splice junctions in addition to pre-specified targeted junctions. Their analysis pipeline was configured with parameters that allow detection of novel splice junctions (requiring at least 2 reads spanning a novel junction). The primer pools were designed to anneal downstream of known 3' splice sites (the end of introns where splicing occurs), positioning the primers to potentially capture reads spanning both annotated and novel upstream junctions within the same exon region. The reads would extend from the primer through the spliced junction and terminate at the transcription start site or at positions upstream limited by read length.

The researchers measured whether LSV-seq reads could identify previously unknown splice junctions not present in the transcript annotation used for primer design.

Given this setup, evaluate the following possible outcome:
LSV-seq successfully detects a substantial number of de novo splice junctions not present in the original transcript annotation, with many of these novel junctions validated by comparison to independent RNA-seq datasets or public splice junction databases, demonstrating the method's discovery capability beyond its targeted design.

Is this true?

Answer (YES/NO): NO